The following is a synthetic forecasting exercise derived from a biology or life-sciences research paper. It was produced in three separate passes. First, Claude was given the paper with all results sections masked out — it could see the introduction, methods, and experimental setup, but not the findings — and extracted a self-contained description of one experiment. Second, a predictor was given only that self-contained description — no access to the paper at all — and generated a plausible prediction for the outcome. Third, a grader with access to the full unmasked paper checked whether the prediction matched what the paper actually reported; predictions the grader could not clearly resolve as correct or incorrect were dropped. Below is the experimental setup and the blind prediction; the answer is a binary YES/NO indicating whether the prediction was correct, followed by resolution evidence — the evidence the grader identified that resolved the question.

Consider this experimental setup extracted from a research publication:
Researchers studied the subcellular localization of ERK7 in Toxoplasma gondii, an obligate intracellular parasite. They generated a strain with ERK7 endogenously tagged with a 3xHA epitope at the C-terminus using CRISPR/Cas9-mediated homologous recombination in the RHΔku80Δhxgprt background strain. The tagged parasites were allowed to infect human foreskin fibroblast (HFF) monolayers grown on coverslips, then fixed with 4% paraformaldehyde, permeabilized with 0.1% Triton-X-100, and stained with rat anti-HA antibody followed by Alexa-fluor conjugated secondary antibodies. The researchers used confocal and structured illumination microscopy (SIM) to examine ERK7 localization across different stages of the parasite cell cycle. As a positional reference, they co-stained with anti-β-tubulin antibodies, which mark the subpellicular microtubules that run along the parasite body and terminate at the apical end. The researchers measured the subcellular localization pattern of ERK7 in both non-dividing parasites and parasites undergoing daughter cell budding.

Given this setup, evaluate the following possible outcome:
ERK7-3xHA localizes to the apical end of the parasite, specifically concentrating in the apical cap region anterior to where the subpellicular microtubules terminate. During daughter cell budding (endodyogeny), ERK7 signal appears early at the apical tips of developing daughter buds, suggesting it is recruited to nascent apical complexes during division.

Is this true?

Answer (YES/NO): NO